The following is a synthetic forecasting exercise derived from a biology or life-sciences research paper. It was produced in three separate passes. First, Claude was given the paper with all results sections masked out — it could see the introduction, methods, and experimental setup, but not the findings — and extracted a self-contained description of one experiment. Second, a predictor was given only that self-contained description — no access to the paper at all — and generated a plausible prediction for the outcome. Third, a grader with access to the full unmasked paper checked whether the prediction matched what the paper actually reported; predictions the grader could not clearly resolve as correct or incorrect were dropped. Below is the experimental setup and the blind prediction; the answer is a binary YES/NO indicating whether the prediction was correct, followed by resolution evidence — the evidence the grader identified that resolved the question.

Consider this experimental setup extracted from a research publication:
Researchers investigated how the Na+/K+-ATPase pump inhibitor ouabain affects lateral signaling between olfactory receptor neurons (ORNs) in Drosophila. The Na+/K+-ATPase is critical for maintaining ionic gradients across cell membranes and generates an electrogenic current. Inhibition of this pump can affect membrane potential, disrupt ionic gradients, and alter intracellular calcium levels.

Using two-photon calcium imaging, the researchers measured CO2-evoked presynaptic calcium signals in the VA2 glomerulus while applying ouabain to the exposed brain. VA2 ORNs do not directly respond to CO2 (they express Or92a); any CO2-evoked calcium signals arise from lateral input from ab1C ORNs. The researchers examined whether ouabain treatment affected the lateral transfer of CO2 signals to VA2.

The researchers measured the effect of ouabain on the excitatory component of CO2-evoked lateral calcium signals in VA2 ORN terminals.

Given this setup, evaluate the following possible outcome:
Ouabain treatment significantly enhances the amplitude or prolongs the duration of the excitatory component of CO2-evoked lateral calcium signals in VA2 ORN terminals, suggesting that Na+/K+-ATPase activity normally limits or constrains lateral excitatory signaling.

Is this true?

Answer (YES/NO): NO